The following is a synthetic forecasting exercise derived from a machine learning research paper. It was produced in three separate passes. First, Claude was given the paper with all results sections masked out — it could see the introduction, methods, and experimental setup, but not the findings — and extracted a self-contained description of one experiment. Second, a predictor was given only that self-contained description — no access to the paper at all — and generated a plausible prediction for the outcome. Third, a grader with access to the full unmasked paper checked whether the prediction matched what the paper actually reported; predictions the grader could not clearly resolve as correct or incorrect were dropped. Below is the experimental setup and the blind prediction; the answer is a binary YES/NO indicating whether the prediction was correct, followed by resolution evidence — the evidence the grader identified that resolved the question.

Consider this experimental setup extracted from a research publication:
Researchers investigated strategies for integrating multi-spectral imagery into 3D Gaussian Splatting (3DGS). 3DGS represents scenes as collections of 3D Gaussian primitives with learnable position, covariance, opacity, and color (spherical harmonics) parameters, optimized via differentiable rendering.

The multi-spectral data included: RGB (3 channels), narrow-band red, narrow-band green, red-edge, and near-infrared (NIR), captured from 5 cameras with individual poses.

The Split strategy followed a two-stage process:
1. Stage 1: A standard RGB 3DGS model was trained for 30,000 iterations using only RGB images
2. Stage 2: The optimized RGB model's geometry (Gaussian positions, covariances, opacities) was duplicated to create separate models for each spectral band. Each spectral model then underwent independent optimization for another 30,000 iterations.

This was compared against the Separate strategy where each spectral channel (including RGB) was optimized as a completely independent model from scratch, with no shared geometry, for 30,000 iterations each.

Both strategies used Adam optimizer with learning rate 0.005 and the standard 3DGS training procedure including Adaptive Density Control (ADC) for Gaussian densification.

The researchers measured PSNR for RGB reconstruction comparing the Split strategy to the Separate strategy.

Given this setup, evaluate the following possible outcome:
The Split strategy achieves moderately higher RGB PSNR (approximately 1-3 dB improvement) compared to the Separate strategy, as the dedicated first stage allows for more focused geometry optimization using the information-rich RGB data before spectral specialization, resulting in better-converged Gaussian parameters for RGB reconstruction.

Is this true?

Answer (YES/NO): NO